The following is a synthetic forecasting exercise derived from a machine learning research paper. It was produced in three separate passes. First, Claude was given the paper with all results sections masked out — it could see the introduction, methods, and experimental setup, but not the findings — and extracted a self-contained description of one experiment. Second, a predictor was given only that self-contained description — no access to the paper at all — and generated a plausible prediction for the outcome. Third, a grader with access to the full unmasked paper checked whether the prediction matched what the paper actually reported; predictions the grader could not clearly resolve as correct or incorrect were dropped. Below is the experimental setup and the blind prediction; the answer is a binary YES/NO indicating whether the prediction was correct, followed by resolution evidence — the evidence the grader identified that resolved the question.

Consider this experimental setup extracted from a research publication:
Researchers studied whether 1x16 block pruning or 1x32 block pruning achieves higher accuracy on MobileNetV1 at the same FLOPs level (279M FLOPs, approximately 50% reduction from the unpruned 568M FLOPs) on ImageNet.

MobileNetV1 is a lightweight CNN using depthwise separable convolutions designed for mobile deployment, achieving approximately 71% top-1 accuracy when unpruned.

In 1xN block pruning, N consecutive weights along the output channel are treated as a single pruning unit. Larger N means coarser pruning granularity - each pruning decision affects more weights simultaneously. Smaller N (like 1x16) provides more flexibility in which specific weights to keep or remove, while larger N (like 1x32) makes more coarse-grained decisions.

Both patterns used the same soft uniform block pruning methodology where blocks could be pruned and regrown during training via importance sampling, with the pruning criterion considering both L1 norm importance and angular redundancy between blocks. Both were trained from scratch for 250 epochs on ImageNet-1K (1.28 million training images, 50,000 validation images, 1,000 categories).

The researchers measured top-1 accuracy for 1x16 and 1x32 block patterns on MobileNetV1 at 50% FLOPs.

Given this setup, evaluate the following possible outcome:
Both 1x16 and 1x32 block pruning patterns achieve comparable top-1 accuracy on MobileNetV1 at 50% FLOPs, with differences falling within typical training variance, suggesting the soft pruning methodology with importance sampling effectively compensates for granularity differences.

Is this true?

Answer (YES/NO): YES